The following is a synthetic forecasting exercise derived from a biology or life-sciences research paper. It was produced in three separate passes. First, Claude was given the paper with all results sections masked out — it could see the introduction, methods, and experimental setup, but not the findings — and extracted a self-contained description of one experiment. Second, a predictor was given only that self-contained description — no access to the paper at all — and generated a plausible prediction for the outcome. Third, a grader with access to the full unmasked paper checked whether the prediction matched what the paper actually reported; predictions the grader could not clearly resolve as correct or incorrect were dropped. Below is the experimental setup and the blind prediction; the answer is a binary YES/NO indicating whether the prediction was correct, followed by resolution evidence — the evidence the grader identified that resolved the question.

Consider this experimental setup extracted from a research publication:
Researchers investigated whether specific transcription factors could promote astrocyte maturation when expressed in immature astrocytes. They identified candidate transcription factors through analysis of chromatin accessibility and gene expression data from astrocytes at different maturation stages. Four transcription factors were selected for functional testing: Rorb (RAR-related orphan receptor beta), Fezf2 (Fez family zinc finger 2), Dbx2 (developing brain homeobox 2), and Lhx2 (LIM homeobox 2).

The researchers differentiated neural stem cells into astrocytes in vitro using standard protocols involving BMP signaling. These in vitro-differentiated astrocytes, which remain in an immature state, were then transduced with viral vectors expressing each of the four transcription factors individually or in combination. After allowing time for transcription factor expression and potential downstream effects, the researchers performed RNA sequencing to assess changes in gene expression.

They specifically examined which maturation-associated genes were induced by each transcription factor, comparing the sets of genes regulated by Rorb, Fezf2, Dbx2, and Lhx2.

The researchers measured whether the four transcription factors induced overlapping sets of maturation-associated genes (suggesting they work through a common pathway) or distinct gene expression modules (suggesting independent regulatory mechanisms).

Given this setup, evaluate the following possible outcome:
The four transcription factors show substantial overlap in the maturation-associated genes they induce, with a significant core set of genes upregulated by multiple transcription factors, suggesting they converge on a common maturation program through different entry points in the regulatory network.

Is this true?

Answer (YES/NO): NO